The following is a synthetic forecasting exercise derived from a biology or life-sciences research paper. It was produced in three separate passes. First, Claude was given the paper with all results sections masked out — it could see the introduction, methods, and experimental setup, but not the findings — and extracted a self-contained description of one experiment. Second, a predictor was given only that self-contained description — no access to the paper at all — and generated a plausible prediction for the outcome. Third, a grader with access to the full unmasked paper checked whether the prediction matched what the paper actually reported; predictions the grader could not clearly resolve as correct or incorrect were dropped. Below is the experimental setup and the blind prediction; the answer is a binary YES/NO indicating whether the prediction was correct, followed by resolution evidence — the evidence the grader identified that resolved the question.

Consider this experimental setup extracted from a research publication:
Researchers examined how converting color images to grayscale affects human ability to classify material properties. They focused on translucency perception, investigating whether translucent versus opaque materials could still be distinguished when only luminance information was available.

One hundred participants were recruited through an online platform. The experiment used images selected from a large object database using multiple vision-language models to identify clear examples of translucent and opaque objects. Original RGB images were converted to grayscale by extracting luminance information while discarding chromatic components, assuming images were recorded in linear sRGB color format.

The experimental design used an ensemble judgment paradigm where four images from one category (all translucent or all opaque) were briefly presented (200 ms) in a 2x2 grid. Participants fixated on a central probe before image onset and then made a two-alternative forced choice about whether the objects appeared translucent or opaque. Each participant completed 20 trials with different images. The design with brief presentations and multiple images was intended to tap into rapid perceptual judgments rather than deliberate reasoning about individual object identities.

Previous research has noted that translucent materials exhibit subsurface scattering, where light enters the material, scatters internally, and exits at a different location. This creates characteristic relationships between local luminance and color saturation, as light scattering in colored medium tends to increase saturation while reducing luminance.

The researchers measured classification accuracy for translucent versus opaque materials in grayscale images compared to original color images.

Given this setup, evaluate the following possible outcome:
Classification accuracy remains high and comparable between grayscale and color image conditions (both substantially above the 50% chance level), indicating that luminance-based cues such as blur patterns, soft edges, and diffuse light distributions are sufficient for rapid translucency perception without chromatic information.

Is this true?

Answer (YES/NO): YES